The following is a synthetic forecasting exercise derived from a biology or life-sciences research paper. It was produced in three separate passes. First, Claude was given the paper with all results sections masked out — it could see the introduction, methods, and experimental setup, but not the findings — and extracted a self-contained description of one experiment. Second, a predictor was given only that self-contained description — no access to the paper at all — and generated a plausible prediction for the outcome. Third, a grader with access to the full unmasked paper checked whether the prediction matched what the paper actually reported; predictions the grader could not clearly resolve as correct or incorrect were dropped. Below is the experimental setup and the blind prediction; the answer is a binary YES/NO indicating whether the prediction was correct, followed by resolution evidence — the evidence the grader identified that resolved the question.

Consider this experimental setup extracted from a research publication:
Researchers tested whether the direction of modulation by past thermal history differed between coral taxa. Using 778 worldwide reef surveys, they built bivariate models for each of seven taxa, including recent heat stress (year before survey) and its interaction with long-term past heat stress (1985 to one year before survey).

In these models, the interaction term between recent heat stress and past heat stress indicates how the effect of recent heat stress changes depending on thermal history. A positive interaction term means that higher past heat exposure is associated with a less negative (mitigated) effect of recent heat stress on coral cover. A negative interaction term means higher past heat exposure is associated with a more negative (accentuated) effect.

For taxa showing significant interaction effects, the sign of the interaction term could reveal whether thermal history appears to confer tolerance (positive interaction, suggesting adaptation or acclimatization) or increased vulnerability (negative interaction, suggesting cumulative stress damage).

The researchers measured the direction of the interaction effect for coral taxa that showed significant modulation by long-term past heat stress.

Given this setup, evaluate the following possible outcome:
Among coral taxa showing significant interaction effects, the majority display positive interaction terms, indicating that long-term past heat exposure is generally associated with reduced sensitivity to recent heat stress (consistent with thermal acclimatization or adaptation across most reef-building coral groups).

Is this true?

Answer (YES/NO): YES